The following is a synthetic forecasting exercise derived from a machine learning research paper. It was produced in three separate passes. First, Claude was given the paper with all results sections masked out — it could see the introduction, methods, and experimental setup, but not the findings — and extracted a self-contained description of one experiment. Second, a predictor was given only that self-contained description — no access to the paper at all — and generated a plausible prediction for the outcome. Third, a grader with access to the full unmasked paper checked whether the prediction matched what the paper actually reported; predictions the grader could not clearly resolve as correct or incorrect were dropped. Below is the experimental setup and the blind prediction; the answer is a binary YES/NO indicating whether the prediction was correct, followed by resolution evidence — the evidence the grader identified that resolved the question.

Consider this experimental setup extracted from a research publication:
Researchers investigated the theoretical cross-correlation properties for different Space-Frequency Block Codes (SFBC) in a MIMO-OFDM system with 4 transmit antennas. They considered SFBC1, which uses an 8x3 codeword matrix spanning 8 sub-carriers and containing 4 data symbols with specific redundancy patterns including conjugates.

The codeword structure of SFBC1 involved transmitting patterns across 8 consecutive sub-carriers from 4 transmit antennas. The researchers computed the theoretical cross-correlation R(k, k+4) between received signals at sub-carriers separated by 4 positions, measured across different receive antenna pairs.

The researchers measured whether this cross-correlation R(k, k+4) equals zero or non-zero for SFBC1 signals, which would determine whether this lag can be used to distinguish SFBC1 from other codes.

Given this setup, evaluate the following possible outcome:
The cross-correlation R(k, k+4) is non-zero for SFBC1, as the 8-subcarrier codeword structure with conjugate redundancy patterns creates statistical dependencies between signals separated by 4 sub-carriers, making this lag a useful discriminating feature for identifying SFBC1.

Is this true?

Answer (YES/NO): YES